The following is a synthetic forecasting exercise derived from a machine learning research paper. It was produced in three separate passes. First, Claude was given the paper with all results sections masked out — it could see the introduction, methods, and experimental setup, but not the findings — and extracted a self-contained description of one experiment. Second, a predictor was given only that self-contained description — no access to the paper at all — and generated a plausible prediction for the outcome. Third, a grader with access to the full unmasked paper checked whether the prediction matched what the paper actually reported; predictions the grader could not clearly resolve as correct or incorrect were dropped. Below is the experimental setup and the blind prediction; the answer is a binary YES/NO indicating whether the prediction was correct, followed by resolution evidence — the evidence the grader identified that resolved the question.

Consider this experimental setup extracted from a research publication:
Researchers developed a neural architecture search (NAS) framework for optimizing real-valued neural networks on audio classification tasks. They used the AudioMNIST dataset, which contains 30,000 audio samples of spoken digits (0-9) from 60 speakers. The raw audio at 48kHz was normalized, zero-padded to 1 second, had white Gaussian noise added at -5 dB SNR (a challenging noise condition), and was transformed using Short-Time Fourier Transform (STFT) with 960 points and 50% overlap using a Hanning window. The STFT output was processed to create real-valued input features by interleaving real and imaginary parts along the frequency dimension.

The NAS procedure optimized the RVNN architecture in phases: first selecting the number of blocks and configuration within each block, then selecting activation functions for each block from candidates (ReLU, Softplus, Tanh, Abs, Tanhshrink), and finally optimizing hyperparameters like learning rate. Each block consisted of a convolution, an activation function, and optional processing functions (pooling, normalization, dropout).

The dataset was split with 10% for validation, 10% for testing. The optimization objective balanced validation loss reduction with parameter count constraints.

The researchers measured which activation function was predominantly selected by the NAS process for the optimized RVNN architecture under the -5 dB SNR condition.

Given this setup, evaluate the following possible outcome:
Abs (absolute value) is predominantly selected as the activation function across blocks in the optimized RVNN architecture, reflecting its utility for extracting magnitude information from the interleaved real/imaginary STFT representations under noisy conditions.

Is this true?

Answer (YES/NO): NO